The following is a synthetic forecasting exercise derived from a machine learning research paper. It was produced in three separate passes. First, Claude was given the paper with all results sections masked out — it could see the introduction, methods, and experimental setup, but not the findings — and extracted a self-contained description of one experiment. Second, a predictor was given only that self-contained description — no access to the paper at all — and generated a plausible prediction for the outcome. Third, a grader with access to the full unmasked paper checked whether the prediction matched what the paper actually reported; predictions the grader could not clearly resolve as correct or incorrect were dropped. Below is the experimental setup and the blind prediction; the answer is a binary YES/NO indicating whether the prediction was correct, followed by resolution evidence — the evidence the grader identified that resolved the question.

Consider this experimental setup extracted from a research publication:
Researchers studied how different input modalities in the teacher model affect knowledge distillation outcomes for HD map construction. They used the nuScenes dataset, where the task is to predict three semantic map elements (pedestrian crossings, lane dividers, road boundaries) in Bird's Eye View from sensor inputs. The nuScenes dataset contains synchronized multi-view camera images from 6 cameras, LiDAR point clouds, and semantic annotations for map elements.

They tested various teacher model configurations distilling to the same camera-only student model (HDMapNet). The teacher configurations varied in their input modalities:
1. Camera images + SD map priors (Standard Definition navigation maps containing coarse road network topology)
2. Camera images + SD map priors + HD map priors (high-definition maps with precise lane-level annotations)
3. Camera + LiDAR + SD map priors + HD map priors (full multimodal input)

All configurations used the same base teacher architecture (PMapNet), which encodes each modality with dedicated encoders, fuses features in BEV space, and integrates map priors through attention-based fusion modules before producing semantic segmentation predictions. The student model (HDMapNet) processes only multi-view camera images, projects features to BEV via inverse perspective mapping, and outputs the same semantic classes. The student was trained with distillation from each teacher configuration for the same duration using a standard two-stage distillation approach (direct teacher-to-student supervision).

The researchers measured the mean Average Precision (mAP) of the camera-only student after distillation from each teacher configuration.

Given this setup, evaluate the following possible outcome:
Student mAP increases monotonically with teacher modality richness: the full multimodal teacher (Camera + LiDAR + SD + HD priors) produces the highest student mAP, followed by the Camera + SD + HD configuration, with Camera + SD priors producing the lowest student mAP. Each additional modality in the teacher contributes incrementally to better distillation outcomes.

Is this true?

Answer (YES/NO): YES